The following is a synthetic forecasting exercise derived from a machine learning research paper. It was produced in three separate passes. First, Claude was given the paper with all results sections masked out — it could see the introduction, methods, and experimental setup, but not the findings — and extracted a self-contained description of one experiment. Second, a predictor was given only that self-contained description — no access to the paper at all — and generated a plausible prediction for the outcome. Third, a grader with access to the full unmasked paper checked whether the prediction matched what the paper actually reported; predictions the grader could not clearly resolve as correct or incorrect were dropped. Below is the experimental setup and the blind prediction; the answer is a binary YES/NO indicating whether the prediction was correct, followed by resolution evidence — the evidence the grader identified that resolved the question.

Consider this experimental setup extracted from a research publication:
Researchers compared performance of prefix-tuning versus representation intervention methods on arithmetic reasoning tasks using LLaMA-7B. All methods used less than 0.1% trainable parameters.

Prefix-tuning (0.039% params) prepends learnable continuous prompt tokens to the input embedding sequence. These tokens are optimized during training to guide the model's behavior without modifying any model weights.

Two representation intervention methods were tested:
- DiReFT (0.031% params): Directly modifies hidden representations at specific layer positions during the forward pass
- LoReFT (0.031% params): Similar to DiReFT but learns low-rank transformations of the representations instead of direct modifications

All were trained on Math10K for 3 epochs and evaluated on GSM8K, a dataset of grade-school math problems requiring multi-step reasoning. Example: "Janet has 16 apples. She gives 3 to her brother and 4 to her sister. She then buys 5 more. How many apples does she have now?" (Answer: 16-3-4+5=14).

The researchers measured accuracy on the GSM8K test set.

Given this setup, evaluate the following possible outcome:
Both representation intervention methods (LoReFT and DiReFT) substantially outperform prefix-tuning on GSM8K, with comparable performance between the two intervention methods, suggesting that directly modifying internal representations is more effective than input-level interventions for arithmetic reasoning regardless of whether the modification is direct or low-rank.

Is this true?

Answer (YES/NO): NO